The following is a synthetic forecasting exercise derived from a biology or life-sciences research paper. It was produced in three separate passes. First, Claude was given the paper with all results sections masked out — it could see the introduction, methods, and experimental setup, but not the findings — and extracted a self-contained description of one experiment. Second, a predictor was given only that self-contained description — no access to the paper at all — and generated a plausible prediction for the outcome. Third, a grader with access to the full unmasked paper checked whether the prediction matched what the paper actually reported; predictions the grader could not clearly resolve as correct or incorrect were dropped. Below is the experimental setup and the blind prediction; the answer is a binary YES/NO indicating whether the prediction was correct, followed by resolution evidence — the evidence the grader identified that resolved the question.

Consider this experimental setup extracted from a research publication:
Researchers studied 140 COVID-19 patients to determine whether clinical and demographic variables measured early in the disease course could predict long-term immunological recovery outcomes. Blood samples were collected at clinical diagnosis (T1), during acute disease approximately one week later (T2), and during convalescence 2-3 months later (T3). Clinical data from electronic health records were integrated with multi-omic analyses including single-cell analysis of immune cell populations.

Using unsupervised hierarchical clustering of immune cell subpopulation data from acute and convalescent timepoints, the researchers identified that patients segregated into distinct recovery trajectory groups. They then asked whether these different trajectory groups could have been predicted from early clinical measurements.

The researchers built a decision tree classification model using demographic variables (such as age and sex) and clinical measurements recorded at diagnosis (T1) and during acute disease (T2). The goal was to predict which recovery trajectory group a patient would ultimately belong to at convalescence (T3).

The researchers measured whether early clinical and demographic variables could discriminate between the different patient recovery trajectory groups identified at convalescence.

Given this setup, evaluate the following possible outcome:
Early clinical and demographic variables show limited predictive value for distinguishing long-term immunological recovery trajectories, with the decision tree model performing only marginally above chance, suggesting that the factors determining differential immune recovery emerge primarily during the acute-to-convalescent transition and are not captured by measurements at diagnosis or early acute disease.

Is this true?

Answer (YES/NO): NO